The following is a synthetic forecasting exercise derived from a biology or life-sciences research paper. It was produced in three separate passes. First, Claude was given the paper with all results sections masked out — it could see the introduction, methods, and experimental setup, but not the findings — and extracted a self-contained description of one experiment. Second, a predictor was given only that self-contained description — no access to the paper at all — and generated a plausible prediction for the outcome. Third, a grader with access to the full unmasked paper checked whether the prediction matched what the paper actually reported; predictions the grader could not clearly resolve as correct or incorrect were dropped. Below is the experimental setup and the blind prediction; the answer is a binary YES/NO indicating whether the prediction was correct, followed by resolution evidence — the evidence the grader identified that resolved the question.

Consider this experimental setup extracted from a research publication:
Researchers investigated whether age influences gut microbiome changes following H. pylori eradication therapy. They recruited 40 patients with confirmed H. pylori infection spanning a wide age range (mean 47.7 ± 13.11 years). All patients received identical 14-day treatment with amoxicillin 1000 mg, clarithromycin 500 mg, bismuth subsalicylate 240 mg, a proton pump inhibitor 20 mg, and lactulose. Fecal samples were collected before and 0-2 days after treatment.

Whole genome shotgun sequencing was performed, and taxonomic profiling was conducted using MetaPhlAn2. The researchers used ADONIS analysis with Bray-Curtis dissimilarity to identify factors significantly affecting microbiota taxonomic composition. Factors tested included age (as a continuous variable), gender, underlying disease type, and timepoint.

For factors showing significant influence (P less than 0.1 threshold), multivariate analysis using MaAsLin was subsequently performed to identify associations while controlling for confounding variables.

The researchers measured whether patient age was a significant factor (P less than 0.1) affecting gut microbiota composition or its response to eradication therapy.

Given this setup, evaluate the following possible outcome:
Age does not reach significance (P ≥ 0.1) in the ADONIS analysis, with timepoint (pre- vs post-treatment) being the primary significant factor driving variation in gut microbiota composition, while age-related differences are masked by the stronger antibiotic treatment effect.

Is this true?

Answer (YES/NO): NO